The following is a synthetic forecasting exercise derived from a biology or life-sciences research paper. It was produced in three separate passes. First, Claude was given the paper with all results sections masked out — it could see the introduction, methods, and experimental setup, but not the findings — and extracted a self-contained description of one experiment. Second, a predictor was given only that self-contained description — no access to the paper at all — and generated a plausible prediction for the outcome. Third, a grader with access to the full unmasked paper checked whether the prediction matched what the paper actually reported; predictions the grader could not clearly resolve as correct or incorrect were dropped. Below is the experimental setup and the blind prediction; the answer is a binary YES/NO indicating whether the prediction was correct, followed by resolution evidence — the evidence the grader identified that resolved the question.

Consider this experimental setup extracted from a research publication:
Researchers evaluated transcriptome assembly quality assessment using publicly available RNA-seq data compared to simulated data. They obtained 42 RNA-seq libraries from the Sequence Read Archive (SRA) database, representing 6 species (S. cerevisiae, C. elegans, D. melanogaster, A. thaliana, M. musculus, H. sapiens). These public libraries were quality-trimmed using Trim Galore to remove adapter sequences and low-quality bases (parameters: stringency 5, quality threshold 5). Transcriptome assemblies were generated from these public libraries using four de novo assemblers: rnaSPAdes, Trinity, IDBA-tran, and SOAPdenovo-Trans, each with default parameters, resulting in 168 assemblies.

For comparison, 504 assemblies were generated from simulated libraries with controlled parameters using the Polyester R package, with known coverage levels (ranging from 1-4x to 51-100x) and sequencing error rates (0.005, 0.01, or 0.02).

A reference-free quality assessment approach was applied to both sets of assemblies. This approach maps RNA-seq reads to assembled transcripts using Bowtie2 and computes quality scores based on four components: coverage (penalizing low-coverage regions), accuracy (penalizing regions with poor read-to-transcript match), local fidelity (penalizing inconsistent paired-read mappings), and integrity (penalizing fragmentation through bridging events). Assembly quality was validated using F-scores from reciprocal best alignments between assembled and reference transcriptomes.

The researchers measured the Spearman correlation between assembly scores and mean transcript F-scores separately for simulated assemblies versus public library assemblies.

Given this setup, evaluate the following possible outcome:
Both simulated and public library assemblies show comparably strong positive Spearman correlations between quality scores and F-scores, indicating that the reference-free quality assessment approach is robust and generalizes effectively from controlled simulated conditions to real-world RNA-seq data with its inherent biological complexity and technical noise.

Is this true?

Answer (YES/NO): NO